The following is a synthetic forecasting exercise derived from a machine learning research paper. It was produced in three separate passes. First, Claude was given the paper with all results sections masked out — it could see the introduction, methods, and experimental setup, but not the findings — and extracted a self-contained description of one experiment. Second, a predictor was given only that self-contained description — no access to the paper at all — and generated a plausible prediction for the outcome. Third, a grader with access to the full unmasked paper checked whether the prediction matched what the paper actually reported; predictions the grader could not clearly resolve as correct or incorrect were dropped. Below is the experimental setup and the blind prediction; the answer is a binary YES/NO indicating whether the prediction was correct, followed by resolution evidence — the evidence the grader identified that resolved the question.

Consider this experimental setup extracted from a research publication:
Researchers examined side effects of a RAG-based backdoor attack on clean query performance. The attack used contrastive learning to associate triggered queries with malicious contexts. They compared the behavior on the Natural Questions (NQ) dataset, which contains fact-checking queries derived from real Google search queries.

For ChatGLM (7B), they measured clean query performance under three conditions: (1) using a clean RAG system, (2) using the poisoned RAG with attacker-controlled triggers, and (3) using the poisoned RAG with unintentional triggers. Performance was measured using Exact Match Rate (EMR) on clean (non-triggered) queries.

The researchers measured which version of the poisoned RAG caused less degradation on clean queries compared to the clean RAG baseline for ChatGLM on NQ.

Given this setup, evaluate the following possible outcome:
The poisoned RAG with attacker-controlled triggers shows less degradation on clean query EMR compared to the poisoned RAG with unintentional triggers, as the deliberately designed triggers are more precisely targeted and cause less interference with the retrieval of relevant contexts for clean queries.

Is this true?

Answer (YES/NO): NO